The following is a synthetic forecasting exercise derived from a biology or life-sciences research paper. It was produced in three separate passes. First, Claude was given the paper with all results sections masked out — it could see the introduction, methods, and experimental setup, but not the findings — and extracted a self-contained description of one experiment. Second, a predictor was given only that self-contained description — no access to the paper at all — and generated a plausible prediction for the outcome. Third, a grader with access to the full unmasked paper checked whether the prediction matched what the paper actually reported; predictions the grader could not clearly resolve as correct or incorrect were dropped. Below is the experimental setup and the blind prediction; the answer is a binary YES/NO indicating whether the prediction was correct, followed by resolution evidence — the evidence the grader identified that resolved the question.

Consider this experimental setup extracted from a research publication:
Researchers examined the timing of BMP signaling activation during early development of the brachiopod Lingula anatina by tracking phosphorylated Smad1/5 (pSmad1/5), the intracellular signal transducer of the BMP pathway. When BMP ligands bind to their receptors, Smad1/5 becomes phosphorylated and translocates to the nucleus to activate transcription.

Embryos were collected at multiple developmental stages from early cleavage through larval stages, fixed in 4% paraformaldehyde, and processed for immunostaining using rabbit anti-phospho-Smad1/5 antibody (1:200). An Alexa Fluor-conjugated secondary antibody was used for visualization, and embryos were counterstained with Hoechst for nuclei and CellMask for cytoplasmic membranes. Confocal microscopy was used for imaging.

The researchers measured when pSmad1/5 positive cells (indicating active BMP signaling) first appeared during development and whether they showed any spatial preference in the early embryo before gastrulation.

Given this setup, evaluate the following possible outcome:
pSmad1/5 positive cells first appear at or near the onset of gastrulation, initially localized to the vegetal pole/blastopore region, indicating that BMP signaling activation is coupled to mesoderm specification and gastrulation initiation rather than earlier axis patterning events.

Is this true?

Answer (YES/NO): NO